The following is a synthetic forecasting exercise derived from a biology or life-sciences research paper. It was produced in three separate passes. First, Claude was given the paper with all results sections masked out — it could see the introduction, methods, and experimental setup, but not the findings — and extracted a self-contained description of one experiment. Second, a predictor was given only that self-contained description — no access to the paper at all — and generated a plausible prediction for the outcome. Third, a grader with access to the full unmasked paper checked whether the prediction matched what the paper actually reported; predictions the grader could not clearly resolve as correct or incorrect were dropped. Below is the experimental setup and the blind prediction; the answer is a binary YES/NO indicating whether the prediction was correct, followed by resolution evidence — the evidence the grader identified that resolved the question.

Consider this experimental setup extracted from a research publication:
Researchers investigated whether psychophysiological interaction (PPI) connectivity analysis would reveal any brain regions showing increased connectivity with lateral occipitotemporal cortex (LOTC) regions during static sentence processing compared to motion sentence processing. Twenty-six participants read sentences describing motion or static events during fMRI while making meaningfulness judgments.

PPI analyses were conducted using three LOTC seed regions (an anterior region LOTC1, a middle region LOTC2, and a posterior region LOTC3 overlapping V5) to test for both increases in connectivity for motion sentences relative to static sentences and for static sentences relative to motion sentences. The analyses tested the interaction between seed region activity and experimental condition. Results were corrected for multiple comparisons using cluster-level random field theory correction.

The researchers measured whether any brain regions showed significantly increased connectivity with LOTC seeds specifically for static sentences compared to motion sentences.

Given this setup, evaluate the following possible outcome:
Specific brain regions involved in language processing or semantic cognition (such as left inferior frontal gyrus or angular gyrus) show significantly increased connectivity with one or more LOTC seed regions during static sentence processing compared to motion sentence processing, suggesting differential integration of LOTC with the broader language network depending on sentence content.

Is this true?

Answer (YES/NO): NO